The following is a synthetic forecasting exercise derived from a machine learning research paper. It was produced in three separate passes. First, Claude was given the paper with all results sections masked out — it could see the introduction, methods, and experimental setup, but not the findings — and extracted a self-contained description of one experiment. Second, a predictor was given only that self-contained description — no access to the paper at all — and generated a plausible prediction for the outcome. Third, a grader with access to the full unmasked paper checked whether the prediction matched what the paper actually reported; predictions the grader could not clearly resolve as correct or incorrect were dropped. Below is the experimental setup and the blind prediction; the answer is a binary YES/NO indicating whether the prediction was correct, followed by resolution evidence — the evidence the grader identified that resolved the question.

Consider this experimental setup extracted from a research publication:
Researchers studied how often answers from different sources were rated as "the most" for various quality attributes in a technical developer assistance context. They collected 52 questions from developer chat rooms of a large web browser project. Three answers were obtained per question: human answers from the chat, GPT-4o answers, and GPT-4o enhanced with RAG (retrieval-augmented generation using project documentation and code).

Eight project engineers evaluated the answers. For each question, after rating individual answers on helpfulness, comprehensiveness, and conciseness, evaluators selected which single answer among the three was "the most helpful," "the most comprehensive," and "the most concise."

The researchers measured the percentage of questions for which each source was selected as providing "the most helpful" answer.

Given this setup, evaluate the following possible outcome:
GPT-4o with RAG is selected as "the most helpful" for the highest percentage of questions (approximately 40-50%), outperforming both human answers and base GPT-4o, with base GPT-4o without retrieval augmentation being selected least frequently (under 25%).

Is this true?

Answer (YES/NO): YES